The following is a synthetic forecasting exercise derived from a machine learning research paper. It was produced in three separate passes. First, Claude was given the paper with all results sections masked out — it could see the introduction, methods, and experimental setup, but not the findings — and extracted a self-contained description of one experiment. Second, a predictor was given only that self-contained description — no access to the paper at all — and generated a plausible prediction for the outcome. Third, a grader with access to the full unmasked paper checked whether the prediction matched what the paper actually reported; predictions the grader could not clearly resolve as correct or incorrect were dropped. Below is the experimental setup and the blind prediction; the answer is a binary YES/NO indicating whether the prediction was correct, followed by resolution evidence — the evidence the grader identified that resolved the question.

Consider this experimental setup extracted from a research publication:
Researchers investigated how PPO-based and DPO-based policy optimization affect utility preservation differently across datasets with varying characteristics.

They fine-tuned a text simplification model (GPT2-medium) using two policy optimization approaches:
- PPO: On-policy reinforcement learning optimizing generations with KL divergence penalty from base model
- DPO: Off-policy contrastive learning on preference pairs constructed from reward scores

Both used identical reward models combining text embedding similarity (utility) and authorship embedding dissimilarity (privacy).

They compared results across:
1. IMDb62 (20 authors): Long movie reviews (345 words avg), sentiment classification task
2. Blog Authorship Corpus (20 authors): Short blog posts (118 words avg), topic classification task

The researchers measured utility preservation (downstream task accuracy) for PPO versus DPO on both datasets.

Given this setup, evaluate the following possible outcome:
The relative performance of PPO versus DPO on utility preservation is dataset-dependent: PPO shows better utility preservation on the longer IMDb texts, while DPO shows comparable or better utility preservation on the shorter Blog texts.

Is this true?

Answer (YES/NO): NO